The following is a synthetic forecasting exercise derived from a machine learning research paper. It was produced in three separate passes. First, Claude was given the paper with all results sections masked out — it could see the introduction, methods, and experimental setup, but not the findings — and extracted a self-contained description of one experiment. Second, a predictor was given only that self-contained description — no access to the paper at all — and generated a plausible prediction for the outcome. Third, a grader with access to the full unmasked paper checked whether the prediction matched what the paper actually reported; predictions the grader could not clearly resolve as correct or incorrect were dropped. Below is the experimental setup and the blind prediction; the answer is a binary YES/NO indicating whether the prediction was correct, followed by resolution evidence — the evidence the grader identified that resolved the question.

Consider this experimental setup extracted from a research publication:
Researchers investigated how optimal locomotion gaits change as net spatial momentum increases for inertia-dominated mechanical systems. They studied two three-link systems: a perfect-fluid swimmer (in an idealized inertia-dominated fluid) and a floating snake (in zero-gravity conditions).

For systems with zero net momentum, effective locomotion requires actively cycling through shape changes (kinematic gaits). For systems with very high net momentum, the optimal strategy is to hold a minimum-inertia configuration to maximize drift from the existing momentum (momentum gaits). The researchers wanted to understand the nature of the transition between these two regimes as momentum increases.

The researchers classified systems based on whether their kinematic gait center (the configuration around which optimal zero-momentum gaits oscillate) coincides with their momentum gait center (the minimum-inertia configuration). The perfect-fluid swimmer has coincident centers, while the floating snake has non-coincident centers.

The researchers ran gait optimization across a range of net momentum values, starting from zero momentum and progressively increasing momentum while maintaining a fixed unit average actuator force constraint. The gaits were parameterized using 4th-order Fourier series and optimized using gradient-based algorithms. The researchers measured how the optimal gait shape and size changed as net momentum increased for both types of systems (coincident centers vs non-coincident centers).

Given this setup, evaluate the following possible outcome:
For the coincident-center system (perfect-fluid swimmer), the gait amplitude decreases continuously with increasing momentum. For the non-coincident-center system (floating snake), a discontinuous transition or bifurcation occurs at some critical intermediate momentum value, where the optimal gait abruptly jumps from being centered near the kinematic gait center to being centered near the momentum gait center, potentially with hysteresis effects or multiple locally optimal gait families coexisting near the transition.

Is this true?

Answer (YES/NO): YES